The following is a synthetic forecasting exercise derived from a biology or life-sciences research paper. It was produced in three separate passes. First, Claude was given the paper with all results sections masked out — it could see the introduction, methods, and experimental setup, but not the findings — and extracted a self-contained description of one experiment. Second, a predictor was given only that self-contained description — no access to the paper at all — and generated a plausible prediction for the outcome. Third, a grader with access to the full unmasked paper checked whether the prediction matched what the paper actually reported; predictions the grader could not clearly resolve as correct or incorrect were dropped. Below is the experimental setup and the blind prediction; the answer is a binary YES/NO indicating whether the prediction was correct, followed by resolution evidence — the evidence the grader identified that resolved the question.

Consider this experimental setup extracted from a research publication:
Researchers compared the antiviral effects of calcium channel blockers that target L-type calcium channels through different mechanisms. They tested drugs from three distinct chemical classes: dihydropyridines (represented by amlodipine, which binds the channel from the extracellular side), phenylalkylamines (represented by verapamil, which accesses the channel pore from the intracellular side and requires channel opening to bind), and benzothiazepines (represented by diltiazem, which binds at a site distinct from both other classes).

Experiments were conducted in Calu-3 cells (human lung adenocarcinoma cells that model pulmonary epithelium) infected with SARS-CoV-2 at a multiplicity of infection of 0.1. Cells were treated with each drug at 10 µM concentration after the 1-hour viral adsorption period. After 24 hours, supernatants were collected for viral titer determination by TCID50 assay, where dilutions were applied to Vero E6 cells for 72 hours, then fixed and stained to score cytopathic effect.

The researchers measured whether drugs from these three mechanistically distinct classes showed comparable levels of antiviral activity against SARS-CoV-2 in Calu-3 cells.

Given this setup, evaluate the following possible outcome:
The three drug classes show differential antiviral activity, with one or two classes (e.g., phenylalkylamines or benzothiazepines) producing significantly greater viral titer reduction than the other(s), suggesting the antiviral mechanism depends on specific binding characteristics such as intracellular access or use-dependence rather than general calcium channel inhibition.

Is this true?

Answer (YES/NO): NO